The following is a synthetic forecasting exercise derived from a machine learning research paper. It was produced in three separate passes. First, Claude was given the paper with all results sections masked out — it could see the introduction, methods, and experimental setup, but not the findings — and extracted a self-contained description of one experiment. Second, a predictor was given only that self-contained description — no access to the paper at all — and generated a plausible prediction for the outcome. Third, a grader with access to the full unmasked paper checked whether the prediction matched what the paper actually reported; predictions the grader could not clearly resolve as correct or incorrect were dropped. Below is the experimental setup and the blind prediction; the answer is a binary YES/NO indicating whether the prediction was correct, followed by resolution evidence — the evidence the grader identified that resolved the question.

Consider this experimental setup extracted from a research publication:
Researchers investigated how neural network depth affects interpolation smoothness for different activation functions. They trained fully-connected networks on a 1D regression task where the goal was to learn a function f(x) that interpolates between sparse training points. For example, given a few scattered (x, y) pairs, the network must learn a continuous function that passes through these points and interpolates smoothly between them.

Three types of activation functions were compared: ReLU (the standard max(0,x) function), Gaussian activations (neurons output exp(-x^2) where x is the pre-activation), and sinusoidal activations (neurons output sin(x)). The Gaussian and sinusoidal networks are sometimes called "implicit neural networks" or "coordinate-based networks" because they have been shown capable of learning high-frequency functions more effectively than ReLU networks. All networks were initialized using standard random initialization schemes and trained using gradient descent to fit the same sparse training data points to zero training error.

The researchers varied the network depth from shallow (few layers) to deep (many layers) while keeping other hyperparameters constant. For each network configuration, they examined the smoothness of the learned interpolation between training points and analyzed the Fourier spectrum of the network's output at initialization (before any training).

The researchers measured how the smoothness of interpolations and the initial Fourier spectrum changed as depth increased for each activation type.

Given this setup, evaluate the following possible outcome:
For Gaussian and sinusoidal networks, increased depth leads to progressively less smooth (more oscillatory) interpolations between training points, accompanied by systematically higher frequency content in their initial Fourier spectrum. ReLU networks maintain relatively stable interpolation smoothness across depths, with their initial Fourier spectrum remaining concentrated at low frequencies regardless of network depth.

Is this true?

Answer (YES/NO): YES